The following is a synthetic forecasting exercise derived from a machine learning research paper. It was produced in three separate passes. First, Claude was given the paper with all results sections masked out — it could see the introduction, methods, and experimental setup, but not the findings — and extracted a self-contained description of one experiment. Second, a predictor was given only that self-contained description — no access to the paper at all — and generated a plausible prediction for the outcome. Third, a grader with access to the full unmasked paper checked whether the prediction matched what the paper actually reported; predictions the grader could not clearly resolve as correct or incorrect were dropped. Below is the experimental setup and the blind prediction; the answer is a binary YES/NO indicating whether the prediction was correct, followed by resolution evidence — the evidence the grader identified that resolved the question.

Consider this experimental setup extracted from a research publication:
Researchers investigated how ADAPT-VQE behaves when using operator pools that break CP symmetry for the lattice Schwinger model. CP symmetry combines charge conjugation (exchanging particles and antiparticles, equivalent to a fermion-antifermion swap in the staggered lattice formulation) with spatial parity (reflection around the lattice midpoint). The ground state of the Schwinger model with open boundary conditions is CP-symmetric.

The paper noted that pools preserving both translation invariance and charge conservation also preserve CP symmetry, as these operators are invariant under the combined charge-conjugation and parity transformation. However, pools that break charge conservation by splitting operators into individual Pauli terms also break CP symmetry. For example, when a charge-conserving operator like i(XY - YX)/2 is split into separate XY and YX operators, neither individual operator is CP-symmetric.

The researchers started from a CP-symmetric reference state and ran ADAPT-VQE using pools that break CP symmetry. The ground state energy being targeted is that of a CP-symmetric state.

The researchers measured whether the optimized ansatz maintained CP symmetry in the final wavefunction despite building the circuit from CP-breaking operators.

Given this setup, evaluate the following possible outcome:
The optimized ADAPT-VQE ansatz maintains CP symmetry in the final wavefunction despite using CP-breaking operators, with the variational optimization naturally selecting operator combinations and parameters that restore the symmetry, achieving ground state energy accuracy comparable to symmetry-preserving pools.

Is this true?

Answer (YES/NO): YES